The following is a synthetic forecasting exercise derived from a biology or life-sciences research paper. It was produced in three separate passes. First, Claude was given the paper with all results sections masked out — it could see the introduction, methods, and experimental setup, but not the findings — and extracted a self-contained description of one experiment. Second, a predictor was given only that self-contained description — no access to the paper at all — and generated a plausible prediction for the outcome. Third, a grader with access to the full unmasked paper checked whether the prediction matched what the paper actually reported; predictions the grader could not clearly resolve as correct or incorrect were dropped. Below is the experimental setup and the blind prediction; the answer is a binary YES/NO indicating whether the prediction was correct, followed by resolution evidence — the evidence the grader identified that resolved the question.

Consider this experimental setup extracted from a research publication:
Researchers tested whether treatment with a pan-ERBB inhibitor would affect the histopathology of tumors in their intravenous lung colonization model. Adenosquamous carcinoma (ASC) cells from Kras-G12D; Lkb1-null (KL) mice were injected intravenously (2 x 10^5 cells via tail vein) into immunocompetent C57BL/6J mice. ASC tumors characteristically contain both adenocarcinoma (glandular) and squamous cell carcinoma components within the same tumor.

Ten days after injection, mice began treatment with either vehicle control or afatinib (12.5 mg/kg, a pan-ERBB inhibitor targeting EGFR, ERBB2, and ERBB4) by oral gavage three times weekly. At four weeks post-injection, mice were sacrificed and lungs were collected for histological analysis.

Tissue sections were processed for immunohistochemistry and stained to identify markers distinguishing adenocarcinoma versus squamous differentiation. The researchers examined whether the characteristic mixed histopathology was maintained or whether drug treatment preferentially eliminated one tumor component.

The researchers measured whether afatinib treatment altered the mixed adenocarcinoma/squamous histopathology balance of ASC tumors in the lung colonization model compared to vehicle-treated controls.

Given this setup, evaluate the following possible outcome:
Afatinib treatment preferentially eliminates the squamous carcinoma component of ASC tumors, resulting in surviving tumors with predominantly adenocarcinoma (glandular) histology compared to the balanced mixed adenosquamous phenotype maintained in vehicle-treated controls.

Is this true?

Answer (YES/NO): NO